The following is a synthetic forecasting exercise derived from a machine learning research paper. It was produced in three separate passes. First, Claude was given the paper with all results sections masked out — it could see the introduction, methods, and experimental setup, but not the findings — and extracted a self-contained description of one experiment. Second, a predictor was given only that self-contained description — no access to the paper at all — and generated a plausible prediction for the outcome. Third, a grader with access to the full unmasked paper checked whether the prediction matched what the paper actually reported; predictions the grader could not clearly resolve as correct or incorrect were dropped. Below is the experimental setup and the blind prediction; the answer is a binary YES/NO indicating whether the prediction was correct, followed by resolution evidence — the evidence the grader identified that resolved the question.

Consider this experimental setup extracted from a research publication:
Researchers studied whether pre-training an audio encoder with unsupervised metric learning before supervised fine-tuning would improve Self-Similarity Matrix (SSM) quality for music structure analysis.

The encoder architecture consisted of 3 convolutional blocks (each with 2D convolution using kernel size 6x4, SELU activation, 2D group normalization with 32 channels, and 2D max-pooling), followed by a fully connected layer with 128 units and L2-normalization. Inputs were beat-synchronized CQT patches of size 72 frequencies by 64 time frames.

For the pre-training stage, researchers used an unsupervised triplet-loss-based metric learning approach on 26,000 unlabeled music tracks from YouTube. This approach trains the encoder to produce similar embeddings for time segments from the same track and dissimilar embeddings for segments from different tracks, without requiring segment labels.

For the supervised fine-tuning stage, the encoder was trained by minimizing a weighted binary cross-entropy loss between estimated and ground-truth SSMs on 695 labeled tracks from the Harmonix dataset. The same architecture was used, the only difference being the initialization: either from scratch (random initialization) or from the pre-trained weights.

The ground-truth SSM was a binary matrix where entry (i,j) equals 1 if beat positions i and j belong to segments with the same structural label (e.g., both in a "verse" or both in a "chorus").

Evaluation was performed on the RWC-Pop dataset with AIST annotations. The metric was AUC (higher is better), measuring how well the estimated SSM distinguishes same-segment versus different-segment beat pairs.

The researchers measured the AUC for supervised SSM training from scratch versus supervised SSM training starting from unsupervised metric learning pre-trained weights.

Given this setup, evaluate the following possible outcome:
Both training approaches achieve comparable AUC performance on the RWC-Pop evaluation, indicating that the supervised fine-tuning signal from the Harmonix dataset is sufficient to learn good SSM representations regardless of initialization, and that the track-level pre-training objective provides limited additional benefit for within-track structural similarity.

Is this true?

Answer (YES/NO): NO